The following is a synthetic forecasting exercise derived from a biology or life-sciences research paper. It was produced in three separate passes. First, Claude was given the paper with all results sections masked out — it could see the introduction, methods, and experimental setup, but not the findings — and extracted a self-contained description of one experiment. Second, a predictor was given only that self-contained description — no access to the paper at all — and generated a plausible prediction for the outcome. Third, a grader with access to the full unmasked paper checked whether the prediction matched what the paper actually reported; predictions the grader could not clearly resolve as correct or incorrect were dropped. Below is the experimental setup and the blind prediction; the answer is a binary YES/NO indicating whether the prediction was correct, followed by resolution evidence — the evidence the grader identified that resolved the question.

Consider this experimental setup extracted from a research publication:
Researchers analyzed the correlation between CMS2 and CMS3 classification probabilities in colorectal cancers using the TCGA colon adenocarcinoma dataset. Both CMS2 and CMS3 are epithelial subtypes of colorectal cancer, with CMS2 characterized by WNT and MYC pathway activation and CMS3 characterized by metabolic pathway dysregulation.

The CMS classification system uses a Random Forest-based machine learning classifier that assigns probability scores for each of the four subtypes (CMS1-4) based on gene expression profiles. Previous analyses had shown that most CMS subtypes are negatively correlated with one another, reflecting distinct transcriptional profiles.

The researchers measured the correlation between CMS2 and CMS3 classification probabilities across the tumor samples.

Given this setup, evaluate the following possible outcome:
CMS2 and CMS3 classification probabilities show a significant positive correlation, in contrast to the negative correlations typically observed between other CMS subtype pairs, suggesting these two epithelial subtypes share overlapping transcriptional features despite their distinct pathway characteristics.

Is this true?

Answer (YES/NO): NO